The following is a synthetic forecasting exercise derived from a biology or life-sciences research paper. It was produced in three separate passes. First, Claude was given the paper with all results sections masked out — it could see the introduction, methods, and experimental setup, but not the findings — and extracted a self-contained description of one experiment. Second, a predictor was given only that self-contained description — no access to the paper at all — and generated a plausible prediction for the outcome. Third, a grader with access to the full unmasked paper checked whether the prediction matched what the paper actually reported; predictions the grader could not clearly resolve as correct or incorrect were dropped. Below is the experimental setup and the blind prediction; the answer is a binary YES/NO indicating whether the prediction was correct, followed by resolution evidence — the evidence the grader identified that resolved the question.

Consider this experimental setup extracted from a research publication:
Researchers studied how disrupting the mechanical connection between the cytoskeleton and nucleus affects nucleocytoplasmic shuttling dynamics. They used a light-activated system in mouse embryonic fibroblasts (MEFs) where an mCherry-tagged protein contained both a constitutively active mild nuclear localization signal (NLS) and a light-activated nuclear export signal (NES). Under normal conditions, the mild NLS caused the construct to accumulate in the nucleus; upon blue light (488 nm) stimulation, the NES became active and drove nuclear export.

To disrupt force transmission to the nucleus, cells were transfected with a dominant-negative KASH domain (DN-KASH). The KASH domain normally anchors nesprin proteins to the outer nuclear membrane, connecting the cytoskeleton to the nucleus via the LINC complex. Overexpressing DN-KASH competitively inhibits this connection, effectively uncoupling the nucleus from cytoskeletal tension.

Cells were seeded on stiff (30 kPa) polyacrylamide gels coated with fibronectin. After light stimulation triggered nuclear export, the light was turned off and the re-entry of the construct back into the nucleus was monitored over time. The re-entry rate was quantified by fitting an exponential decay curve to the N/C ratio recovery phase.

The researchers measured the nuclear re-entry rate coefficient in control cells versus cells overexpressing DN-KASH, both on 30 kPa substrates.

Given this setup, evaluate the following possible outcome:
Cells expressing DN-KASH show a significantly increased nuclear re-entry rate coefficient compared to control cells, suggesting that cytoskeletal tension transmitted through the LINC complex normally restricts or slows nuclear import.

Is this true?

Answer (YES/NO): NO